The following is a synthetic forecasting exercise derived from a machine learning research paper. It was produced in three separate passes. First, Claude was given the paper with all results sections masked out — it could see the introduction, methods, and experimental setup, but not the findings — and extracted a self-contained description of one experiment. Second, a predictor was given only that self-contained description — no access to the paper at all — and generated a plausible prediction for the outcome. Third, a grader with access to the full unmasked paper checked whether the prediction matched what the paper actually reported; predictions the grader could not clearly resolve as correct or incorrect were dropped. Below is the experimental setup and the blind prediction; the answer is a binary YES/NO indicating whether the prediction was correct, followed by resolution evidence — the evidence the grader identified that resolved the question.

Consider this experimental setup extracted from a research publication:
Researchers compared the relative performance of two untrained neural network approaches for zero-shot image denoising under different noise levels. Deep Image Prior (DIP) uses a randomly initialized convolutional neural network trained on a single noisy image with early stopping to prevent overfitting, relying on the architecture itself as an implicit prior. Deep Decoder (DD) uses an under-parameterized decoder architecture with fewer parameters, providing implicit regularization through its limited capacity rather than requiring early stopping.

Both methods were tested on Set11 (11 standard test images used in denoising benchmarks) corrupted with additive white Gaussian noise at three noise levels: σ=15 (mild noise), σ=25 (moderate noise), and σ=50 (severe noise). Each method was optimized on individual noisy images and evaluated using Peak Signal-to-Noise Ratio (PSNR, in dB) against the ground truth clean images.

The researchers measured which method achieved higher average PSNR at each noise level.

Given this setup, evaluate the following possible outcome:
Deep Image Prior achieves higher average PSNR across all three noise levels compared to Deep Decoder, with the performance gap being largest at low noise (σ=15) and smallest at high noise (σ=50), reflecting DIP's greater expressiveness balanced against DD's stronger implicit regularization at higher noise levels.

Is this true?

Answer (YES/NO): NO